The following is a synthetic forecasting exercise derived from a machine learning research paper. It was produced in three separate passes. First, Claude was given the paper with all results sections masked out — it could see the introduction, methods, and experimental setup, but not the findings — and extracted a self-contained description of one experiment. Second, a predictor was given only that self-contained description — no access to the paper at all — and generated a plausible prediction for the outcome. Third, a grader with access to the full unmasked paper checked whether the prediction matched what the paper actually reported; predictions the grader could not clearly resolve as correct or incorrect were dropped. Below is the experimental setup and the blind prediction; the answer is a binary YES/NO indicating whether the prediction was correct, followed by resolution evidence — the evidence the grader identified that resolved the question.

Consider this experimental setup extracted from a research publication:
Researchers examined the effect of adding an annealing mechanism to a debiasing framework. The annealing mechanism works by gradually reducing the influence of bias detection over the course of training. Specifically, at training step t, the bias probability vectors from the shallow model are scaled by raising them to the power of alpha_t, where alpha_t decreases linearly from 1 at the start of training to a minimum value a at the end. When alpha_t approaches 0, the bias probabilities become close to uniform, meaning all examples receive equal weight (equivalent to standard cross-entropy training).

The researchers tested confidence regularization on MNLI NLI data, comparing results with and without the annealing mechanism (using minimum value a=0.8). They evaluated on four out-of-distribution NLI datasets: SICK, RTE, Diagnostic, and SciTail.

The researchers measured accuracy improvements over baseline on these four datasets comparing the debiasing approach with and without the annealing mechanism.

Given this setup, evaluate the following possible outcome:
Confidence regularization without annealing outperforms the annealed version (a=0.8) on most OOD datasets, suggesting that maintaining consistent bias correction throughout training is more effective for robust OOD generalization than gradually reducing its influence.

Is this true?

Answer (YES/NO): NO